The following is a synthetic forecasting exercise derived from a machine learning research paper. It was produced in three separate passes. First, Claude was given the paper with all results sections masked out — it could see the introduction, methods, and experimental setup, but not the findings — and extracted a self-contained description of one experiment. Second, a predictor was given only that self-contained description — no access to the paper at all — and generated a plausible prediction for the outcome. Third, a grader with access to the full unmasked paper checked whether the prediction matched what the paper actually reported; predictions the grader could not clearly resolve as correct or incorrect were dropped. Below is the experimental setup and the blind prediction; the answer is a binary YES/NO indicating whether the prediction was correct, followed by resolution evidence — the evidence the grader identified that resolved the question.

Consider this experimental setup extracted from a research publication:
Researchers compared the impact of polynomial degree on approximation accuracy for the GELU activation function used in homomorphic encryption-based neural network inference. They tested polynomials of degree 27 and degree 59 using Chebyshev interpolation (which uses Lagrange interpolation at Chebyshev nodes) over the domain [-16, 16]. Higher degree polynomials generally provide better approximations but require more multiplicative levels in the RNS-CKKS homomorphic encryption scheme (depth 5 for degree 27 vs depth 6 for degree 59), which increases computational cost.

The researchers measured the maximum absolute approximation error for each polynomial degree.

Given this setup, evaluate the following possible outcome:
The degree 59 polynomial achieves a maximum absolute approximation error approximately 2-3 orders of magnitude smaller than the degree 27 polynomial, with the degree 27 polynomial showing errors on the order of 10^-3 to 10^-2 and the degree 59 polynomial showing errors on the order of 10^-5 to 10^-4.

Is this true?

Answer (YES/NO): YES